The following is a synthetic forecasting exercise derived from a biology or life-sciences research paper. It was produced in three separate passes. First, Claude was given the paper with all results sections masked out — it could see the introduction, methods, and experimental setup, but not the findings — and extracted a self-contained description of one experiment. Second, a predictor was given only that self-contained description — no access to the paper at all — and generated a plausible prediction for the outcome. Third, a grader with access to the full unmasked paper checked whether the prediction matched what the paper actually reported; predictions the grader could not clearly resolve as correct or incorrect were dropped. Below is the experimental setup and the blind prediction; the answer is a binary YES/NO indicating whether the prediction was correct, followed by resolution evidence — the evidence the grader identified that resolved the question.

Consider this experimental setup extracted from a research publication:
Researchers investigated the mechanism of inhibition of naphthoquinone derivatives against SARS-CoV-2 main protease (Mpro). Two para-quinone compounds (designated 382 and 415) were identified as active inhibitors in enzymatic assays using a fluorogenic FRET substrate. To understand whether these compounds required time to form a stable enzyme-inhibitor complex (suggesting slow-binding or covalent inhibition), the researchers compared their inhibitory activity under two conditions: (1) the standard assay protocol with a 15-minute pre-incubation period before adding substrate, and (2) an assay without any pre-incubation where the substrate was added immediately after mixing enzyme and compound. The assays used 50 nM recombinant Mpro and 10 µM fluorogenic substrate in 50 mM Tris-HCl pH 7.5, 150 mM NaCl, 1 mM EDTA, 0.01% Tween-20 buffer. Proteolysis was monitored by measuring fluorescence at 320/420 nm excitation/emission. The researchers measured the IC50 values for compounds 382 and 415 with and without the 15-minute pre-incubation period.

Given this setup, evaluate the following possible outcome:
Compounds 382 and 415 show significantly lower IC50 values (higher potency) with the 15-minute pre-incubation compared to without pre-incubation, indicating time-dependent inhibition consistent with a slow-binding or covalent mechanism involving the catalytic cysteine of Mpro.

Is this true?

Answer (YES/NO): NO